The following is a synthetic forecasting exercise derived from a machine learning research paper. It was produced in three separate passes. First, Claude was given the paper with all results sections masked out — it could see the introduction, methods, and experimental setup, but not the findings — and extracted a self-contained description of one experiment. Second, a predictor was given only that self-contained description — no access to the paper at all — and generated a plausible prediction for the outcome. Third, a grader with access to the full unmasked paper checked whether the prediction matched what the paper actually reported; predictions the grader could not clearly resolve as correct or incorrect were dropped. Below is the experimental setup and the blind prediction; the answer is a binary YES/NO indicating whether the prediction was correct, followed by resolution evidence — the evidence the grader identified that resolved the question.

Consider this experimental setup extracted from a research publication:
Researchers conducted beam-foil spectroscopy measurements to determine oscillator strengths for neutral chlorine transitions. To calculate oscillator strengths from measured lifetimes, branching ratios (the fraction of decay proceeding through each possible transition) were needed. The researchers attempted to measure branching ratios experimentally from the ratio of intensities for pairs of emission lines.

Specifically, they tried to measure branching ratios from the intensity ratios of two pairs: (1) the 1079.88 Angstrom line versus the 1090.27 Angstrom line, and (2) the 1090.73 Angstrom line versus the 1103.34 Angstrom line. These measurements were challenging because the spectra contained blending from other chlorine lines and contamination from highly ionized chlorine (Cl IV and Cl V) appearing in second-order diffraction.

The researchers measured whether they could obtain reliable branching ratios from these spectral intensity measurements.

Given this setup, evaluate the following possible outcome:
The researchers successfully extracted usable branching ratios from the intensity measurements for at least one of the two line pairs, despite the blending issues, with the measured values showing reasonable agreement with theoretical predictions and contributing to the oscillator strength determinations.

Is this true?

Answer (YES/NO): NO